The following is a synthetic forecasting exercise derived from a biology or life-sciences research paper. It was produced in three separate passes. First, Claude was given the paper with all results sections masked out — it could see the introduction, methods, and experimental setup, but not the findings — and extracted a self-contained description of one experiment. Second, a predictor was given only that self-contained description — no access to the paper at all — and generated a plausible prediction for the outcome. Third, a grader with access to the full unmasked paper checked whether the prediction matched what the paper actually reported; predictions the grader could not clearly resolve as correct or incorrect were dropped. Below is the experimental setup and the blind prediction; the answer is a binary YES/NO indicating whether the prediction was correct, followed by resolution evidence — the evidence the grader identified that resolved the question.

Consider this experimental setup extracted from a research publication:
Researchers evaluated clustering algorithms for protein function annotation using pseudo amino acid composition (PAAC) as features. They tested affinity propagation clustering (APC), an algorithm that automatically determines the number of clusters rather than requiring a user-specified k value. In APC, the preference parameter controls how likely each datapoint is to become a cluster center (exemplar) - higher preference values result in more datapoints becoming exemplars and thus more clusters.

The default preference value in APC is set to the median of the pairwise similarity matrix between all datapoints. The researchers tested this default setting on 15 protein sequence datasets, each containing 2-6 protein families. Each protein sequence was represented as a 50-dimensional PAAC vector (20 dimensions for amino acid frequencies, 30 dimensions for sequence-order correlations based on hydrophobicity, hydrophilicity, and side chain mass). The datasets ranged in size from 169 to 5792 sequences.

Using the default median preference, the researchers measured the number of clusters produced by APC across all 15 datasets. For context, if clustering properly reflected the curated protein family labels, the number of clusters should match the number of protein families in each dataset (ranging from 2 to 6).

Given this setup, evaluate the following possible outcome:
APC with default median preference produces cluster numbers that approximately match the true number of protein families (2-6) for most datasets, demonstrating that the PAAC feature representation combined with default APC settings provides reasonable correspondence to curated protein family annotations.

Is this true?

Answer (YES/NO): NO